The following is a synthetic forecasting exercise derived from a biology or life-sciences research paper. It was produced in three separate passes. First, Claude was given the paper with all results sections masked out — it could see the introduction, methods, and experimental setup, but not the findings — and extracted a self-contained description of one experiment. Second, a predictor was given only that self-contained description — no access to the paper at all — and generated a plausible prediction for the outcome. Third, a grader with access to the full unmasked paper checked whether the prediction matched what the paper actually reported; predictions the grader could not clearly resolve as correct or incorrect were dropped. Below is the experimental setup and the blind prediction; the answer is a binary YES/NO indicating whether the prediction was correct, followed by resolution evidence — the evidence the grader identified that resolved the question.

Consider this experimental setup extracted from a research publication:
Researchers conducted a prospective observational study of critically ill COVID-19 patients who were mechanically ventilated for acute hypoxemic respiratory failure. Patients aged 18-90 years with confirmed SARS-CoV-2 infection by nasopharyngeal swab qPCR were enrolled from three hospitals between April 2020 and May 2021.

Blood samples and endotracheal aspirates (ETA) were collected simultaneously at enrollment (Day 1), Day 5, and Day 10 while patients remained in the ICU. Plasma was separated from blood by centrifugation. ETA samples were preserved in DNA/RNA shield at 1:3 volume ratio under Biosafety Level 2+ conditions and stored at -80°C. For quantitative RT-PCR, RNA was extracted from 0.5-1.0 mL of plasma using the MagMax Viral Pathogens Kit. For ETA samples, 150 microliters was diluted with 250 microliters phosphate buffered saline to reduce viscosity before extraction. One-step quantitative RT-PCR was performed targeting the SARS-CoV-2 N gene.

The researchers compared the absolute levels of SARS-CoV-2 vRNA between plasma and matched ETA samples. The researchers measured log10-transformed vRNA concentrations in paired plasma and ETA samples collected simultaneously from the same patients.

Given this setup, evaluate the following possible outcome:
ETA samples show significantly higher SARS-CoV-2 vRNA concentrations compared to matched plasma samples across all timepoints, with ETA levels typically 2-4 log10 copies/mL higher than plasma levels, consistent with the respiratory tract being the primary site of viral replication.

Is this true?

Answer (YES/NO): NO